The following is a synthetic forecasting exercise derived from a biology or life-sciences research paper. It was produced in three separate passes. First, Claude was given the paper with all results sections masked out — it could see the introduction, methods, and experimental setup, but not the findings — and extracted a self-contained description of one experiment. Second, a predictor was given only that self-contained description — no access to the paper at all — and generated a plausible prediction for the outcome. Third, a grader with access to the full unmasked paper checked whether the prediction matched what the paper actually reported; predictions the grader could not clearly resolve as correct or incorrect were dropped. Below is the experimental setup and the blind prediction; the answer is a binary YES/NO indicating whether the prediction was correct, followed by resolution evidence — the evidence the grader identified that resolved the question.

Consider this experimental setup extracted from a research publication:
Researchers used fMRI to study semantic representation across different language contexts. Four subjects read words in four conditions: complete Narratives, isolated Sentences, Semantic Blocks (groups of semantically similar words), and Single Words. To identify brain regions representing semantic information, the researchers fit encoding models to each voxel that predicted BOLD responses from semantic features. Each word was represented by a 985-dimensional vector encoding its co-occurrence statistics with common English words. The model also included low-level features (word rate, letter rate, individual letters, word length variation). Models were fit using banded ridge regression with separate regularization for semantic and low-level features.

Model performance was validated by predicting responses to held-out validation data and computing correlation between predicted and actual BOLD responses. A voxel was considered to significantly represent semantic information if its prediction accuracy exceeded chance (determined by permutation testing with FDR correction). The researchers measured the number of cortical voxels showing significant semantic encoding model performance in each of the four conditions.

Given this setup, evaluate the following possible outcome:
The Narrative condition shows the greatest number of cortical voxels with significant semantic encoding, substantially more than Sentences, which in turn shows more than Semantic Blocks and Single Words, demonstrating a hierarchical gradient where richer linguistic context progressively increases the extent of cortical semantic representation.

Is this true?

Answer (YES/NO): YES